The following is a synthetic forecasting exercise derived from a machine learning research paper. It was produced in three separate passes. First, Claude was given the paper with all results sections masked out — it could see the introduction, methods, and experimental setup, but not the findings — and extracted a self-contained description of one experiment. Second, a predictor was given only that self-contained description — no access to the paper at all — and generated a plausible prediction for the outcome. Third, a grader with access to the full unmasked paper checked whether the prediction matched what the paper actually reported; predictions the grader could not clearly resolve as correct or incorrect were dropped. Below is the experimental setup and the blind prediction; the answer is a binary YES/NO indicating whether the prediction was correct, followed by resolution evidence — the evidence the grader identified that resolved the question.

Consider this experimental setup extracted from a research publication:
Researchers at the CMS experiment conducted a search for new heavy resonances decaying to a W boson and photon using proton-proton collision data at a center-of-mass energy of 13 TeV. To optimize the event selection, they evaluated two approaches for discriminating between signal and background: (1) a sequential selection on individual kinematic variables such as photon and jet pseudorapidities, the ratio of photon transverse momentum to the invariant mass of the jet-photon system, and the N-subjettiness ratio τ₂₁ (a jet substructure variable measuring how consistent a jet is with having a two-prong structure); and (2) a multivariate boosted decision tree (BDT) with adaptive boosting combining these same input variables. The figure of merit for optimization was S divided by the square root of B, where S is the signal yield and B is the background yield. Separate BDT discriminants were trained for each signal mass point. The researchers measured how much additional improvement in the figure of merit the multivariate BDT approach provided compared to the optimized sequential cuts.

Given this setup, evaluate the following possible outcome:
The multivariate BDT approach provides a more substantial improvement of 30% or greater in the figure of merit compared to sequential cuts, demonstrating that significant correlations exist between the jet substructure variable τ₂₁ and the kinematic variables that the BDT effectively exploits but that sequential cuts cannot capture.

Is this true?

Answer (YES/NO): NO